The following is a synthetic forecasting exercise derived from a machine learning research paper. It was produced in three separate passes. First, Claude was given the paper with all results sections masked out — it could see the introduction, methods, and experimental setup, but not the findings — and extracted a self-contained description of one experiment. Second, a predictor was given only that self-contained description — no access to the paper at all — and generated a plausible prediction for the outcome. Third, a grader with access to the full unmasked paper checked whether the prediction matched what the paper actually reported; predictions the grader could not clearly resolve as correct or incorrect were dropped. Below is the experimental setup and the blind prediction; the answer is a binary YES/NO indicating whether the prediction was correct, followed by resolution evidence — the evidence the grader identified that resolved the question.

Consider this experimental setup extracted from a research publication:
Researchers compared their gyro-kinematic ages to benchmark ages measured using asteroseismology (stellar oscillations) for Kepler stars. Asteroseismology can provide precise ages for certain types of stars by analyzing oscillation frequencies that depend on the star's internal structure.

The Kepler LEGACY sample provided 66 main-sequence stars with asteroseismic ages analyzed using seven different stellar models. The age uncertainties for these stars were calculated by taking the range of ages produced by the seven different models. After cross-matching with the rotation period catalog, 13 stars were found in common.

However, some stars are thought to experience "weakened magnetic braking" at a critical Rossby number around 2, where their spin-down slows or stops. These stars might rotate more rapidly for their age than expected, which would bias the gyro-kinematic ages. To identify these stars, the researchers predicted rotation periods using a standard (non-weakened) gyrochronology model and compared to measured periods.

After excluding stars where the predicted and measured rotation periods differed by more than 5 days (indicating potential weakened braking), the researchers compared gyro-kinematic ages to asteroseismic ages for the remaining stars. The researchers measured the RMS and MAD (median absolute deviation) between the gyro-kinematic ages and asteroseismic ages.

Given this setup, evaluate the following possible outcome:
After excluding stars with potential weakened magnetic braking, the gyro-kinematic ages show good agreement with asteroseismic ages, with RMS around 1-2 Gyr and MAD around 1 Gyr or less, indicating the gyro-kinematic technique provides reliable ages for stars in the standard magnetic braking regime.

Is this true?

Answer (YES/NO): NO